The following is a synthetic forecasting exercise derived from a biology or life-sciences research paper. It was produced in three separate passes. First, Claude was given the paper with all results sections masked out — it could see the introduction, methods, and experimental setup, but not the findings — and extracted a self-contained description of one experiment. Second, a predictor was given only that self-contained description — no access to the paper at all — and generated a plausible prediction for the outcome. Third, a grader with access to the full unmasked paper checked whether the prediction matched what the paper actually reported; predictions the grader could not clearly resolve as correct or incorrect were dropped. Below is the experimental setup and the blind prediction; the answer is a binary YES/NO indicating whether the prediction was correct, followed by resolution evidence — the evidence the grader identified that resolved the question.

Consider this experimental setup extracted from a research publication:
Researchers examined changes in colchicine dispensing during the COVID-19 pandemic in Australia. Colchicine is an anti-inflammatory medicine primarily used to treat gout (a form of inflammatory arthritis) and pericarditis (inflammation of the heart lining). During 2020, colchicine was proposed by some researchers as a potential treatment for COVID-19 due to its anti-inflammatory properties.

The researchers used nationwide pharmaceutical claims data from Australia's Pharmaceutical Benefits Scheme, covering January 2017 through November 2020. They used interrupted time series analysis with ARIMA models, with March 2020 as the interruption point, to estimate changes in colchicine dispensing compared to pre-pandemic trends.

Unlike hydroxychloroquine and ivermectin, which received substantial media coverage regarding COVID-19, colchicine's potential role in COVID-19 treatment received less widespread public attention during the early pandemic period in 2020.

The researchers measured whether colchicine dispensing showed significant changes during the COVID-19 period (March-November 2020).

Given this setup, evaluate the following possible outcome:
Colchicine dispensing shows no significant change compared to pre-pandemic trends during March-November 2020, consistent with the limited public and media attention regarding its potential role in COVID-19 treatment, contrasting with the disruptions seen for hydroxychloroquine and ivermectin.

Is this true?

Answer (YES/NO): NO